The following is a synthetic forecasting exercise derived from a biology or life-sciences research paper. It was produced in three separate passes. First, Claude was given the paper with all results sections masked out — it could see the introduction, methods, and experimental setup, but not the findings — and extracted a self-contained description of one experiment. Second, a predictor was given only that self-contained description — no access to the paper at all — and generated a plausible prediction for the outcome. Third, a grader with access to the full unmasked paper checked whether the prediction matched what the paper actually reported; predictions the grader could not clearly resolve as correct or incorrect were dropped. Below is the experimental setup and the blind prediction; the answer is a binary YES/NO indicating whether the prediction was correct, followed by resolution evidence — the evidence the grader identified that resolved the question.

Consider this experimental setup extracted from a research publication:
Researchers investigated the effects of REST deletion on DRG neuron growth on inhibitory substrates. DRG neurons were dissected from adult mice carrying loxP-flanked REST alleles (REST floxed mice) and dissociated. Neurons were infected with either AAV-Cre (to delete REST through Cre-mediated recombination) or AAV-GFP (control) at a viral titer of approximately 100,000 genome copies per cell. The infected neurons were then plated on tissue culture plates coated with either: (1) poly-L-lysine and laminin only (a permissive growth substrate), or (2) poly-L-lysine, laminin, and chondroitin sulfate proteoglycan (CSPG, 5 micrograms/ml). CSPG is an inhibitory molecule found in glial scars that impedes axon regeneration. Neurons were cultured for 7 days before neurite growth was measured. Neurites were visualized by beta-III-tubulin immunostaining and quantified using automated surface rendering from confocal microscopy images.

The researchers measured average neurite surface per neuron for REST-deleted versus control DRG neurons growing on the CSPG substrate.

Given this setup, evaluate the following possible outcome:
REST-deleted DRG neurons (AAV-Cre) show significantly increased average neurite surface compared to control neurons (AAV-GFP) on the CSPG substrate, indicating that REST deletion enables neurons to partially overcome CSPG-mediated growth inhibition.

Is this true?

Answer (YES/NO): YES